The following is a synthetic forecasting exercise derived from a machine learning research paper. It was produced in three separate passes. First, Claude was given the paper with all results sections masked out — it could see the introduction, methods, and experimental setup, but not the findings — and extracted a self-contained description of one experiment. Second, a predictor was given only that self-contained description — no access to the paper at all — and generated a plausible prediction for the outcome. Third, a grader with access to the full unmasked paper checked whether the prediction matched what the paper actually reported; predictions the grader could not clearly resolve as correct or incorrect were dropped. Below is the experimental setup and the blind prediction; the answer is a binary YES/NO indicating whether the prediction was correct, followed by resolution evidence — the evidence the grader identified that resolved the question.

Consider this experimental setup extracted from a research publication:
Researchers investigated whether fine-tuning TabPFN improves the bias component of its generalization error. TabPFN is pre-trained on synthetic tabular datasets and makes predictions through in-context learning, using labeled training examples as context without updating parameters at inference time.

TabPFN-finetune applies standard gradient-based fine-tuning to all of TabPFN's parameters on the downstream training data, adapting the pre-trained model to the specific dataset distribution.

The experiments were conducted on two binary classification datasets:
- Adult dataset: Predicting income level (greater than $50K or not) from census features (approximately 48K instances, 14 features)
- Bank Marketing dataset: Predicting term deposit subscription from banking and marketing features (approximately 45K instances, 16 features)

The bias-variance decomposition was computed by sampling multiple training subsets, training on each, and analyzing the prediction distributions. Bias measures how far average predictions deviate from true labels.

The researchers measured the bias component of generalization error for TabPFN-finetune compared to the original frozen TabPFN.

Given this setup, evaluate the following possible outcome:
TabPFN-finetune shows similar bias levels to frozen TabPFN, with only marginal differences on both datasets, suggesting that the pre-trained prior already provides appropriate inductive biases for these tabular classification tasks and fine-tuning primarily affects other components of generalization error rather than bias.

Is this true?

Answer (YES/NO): NO